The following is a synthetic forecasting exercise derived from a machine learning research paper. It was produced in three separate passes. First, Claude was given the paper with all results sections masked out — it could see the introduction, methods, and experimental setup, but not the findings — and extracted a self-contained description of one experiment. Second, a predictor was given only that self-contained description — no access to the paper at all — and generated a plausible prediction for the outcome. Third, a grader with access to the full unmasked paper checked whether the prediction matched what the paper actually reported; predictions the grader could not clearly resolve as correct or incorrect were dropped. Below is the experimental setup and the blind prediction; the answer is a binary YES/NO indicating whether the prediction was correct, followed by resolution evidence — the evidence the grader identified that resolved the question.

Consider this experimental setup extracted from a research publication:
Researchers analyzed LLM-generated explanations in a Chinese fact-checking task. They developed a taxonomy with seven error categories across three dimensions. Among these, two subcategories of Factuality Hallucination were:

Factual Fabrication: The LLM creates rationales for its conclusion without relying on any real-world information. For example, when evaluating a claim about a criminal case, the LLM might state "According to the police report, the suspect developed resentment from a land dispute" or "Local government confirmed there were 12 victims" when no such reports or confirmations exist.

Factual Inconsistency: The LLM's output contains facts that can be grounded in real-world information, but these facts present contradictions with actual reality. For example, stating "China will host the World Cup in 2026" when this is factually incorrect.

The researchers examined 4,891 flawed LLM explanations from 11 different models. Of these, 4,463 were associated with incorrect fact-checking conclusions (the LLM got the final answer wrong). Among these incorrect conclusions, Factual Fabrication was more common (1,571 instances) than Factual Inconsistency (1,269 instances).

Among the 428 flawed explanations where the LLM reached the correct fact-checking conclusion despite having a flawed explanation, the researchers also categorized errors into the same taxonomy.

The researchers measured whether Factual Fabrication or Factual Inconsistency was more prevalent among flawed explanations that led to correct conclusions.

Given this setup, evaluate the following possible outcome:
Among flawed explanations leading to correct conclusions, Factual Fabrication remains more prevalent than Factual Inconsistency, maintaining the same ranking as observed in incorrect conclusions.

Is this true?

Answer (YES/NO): YES